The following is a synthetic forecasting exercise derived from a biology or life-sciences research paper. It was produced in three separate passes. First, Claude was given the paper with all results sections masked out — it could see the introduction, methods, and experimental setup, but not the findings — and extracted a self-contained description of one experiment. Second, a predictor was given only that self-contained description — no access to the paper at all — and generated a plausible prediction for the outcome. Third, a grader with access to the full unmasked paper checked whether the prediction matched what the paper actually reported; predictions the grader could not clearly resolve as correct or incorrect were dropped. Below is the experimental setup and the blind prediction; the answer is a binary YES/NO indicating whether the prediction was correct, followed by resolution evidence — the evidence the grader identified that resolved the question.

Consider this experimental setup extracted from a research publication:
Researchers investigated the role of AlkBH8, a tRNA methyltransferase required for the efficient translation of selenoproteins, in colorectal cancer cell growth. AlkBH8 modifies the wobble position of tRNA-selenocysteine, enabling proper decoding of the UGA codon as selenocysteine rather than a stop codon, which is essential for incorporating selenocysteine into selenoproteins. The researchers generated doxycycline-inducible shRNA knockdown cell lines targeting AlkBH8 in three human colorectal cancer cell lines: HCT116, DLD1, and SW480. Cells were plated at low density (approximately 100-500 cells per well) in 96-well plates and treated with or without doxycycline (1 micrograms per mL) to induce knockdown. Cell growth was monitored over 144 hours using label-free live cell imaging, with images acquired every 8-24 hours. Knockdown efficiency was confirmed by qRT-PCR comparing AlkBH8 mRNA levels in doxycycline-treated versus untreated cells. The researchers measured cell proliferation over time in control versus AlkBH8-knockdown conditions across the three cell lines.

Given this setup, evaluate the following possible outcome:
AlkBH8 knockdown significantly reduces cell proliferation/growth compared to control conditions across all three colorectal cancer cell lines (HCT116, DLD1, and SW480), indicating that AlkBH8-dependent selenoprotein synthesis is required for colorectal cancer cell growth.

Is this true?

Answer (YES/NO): YES